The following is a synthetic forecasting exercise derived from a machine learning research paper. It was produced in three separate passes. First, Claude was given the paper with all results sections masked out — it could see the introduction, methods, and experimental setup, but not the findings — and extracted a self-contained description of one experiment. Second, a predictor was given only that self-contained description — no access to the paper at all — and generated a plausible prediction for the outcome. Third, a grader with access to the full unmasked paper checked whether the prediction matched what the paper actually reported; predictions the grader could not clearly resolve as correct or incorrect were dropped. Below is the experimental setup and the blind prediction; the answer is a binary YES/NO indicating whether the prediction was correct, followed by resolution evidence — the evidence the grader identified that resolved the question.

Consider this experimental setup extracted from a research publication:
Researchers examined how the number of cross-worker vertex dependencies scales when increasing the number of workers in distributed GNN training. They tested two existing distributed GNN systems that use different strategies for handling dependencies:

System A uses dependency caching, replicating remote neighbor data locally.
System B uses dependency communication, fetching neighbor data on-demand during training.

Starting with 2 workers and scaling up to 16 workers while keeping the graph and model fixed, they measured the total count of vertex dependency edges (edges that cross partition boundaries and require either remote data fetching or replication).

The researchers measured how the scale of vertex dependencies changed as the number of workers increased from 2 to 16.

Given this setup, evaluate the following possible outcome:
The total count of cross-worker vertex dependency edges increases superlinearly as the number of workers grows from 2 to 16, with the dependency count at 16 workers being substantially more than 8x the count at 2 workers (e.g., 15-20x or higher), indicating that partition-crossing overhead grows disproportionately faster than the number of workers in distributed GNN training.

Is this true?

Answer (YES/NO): NO